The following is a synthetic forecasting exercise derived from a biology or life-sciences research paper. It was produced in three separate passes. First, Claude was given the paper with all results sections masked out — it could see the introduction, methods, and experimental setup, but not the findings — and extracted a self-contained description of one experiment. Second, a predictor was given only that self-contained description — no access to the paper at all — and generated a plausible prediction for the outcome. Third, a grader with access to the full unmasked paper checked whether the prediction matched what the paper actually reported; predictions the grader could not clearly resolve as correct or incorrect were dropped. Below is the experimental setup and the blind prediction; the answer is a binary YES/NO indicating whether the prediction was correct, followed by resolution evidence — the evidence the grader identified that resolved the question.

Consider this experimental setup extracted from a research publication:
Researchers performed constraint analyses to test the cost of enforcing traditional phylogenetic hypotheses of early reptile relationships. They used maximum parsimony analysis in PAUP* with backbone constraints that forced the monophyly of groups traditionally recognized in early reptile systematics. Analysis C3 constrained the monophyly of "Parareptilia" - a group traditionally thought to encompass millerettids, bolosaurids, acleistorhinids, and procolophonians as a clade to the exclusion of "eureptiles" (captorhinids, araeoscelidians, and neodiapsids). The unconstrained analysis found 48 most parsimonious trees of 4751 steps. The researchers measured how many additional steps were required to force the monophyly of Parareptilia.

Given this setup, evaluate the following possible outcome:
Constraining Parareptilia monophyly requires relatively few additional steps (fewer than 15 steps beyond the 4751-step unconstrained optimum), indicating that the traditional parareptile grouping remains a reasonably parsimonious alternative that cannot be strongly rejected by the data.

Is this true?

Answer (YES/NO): NO